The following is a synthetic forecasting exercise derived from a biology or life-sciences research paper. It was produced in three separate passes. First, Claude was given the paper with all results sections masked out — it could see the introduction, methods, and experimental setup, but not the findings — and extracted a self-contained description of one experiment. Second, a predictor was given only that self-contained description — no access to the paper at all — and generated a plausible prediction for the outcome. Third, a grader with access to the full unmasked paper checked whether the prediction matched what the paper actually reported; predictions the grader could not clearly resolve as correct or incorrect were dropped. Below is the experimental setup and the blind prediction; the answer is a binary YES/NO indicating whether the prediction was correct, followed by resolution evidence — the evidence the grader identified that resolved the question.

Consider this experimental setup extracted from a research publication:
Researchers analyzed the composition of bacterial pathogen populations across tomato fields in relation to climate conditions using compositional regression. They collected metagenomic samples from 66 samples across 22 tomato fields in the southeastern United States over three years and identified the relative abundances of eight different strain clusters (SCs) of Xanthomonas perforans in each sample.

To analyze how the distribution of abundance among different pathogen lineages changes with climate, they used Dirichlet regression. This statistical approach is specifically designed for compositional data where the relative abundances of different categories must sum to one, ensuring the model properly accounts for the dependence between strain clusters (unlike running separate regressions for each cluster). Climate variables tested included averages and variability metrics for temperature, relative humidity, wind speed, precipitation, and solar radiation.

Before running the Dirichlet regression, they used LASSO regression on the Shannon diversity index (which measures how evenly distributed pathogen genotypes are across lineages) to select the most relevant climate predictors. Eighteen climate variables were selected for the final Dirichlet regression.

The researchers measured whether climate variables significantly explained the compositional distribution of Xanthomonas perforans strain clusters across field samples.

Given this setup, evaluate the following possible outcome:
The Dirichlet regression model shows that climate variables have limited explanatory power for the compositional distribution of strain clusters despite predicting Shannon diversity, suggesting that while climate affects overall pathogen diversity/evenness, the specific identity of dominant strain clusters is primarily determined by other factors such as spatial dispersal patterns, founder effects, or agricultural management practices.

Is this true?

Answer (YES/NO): NO